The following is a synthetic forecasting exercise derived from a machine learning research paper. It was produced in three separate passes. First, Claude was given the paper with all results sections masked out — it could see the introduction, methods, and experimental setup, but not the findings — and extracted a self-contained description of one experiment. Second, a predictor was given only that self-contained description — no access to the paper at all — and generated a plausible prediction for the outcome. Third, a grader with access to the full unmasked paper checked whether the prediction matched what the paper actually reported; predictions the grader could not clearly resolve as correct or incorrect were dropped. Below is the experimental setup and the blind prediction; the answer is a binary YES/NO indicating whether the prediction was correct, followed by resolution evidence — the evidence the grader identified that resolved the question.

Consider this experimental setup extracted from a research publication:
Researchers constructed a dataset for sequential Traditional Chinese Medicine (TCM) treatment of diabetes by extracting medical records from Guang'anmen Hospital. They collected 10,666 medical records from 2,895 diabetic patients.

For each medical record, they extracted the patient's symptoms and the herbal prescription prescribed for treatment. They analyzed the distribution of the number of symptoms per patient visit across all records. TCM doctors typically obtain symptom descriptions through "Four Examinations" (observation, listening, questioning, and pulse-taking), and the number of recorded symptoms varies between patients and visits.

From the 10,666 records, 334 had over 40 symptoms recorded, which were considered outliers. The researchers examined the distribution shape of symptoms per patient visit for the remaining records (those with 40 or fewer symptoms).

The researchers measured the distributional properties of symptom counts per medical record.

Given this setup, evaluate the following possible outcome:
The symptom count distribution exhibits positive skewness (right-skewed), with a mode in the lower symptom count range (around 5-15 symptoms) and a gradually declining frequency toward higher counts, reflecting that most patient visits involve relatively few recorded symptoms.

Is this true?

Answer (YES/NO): NO